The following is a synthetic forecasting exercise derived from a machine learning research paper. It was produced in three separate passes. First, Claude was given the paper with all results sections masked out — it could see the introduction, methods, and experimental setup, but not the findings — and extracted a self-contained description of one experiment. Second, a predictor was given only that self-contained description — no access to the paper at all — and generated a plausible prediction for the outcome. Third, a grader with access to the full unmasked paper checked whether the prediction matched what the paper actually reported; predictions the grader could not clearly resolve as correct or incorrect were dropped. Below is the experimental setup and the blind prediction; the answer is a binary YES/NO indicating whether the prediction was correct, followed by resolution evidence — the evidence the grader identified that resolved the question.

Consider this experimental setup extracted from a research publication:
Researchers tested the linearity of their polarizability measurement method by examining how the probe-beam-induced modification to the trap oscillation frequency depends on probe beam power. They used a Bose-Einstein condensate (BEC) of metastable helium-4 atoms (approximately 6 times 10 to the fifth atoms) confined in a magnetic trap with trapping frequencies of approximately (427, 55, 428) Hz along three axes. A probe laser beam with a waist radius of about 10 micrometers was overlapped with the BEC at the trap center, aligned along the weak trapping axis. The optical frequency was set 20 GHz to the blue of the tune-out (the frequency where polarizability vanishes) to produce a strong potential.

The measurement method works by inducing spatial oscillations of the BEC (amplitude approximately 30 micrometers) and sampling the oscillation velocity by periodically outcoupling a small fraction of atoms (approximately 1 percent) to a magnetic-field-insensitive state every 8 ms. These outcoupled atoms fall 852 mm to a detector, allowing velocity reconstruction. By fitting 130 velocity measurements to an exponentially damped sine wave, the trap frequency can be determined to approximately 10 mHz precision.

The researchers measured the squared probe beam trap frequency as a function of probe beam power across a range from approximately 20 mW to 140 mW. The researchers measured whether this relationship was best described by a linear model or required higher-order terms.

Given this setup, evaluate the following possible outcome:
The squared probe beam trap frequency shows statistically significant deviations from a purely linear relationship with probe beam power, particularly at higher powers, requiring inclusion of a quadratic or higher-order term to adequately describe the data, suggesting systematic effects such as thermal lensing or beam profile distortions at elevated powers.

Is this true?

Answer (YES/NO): YES